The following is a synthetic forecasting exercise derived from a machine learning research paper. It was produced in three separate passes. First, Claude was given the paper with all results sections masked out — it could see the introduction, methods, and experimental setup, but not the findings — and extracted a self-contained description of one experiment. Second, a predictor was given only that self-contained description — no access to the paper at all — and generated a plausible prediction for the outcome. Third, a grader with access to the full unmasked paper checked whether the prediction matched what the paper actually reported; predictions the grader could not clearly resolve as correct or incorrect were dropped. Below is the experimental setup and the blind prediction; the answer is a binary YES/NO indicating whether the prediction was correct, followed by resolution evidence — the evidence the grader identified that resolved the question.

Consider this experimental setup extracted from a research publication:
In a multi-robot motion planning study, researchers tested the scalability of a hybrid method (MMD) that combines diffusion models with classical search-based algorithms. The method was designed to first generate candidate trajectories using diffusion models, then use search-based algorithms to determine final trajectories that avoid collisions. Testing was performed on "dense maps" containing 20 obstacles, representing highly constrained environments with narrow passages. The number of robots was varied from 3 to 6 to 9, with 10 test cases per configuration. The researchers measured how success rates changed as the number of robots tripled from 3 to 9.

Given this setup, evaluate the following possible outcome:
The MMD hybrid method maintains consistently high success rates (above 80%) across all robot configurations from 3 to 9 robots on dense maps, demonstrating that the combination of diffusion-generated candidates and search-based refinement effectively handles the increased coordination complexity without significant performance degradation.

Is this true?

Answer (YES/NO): NO